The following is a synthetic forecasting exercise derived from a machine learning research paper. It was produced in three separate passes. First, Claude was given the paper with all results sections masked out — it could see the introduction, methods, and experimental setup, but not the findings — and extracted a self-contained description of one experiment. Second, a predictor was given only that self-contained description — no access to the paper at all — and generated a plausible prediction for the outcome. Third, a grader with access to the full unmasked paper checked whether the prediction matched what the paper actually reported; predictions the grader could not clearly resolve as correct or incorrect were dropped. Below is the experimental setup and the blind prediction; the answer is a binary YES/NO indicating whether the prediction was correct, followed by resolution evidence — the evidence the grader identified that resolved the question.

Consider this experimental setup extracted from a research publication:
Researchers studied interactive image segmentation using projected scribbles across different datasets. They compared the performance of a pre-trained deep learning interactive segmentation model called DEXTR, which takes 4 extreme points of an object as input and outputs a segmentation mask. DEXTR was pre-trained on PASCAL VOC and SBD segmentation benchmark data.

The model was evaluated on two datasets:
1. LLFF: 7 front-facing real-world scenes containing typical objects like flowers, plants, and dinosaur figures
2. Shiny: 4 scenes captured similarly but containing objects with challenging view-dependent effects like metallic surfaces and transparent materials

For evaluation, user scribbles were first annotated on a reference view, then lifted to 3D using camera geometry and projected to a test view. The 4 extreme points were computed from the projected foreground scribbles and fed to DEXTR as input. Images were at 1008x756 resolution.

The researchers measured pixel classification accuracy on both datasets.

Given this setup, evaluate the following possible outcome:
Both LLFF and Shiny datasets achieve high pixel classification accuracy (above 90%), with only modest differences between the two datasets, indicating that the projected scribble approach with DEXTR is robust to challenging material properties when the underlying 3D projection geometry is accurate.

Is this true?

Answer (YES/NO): NO